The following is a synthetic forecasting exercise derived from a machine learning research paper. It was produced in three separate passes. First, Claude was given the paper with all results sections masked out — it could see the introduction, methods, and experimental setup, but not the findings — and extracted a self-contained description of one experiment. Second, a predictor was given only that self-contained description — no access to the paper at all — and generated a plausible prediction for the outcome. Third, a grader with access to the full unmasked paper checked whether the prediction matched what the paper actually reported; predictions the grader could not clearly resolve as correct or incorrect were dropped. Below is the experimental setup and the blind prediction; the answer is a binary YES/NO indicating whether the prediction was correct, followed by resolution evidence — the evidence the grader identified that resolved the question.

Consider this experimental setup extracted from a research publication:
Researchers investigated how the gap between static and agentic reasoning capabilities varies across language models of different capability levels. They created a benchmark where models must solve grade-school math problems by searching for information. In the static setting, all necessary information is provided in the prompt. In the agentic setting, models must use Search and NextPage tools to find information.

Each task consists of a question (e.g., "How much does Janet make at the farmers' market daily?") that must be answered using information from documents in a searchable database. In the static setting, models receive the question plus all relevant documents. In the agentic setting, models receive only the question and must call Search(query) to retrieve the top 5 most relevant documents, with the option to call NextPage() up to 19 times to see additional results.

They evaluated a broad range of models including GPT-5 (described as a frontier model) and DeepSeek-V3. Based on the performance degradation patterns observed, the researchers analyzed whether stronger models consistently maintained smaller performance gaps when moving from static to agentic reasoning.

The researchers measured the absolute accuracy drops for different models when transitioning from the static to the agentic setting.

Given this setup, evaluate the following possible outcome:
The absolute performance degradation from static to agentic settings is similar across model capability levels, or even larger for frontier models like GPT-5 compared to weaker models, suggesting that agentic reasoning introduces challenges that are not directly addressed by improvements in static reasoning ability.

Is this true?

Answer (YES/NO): NO